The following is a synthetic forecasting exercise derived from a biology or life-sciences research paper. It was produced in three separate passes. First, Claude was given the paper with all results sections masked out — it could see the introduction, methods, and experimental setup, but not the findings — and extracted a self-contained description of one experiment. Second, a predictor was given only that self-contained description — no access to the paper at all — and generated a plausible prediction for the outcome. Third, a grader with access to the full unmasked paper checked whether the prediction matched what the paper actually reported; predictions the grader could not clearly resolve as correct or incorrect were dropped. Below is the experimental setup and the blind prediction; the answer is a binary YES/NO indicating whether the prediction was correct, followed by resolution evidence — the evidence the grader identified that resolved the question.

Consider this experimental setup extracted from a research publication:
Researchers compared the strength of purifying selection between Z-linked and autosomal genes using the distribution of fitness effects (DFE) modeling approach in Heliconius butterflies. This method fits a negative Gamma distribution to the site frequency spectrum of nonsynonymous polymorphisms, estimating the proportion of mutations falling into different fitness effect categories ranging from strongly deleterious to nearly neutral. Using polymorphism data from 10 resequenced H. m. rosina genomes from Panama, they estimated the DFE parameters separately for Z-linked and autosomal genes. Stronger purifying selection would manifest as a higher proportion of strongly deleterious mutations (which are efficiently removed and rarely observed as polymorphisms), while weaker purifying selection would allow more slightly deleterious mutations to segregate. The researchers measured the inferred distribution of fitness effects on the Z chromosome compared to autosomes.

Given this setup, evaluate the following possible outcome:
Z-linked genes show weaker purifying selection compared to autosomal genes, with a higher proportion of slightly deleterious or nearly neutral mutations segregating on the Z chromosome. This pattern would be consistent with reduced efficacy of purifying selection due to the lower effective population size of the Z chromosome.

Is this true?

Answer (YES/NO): NO